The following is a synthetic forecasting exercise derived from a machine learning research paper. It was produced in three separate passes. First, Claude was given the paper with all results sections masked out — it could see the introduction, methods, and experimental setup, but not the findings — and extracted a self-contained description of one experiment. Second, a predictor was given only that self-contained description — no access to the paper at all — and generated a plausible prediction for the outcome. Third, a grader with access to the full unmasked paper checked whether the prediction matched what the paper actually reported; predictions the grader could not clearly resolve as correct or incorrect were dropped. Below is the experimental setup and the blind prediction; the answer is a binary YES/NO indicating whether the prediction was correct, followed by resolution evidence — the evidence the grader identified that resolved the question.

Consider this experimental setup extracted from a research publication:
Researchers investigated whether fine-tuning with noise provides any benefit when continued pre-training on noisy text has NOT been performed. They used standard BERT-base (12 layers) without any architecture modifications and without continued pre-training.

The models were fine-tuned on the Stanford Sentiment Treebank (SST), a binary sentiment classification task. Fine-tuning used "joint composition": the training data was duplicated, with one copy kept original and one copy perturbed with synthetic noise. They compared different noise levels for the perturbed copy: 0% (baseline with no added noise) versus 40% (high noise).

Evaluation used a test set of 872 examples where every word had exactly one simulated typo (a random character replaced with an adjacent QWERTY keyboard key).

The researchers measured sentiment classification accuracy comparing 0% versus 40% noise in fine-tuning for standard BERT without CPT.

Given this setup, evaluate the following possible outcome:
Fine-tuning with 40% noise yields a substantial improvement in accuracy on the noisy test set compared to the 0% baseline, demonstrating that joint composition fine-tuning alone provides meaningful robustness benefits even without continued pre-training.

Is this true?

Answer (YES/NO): YES